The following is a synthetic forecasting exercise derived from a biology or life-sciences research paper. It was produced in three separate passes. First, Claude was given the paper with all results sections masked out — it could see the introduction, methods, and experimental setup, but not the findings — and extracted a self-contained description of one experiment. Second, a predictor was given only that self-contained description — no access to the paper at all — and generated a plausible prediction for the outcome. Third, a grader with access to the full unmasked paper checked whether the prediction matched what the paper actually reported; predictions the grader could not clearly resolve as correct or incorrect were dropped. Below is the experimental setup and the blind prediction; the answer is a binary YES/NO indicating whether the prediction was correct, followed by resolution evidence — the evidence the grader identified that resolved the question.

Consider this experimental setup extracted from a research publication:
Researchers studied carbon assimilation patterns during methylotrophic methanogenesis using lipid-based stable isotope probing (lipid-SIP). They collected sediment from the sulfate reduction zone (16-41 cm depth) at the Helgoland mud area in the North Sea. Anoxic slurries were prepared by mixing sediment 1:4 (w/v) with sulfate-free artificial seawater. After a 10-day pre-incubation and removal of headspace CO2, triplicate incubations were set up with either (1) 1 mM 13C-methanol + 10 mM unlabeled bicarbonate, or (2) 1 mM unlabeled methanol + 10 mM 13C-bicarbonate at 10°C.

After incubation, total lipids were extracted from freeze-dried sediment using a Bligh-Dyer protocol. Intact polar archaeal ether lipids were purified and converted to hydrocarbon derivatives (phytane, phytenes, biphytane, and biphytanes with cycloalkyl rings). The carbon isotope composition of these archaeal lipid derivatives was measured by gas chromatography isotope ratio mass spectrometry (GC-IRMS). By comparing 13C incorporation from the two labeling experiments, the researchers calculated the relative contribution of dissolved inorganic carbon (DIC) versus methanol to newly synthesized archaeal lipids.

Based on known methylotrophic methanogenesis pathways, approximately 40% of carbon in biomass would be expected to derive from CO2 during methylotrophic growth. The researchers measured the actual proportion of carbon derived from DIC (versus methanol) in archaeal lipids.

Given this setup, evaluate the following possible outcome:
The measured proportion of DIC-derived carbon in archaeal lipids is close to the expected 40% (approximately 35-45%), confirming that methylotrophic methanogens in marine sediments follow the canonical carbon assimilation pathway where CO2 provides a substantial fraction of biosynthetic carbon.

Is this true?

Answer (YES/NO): NO